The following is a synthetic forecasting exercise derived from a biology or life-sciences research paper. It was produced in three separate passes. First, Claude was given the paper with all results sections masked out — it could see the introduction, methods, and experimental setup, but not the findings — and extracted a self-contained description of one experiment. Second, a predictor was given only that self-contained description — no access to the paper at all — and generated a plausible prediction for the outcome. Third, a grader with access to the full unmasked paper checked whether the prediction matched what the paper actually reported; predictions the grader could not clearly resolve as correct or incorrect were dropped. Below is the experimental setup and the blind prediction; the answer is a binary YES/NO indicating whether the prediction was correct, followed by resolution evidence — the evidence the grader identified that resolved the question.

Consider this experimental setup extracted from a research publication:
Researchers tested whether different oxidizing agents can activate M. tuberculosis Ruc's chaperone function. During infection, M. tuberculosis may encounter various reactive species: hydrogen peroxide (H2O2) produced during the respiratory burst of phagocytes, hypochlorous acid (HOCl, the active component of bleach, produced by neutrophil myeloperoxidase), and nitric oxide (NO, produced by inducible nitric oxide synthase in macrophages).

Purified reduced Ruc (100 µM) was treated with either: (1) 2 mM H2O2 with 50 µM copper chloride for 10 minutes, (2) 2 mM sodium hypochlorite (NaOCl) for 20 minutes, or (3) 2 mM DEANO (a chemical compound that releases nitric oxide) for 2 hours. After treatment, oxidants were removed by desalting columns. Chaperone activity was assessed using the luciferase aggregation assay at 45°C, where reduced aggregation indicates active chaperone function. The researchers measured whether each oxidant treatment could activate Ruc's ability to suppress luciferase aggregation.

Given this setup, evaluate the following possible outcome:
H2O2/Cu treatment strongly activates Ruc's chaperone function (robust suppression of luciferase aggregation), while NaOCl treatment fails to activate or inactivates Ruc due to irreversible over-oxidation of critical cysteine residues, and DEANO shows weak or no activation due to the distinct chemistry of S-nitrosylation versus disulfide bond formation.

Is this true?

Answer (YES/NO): NO